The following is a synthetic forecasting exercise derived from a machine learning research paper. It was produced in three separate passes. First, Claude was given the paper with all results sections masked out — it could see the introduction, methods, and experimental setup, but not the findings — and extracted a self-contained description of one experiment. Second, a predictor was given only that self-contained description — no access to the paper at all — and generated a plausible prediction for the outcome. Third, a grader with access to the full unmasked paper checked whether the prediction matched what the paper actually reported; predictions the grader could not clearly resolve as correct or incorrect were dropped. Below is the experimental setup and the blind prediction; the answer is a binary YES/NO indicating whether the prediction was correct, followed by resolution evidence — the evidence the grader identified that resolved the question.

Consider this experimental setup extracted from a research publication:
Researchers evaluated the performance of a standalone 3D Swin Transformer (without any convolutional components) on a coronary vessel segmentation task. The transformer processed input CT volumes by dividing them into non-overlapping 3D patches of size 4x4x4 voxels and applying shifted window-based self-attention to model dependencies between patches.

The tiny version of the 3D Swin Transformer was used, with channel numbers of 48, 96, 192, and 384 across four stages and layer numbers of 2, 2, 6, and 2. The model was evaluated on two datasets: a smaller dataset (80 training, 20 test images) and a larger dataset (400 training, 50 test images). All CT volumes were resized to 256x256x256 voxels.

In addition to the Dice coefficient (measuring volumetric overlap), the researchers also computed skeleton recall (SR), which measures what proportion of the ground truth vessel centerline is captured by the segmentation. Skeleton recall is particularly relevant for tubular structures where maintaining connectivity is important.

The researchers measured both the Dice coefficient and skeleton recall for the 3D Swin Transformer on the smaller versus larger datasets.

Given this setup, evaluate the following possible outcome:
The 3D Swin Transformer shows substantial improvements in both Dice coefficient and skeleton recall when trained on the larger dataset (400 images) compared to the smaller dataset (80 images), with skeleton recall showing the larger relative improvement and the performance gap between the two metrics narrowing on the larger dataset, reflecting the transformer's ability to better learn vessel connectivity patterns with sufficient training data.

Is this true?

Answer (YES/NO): YES